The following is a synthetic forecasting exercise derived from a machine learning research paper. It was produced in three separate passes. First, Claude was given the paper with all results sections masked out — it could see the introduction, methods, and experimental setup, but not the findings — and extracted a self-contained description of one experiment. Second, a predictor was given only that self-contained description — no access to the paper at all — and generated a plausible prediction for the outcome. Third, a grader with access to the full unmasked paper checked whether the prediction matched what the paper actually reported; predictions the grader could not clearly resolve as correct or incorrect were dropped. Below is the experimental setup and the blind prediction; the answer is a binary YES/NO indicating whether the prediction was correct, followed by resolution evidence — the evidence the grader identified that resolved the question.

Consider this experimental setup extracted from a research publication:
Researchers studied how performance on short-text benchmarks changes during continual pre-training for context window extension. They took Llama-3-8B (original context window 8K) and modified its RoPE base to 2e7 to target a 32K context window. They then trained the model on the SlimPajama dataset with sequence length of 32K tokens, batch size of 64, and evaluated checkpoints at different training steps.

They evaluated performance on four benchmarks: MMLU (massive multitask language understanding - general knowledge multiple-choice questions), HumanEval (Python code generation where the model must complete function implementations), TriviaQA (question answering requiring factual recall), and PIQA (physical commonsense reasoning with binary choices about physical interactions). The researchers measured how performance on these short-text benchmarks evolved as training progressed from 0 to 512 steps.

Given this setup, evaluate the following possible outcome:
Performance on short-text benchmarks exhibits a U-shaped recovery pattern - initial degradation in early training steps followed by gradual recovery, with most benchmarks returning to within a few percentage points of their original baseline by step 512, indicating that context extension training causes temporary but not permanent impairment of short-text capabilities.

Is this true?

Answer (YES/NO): NO